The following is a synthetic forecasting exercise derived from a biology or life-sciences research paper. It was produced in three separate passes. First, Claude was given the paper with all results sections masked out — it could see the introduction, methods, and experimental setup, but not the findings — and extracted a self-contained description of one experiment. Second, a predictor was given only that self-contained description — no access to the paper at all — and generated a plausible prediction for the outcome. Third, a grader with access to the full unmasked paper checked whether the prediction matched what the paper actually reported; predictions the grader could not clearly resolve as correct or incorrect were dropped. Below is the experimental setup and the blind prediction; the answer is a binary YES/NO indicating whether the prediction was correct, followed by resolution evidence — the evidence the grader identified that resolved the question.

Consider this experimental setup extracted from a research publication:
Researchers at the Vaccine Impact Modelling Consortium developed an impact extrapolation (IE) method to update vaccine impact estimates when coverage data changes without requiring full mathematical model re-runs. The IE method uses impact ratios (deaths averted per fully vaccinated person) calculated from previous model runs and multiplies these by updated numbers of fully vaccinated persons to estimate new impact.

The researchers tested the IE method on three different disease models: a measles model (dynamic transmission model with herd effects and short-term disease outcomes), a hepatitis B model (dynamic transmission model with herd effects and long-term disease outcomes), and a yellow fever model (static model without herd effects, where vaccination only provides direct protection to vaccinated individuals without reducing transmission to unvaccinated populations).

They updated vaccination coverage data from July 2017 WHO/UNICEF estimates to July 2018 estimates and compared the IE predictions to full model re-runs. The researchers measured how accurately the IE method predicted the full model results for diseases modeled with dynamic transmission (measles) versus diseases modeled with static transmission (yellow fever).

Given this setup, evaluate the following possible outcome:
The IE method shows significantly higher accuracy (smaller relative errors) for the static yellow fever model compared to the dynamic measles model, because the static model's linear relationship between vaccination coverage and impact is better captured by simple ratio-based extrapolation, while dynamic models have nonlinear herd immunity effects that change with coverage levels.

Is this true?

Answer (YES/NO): NO